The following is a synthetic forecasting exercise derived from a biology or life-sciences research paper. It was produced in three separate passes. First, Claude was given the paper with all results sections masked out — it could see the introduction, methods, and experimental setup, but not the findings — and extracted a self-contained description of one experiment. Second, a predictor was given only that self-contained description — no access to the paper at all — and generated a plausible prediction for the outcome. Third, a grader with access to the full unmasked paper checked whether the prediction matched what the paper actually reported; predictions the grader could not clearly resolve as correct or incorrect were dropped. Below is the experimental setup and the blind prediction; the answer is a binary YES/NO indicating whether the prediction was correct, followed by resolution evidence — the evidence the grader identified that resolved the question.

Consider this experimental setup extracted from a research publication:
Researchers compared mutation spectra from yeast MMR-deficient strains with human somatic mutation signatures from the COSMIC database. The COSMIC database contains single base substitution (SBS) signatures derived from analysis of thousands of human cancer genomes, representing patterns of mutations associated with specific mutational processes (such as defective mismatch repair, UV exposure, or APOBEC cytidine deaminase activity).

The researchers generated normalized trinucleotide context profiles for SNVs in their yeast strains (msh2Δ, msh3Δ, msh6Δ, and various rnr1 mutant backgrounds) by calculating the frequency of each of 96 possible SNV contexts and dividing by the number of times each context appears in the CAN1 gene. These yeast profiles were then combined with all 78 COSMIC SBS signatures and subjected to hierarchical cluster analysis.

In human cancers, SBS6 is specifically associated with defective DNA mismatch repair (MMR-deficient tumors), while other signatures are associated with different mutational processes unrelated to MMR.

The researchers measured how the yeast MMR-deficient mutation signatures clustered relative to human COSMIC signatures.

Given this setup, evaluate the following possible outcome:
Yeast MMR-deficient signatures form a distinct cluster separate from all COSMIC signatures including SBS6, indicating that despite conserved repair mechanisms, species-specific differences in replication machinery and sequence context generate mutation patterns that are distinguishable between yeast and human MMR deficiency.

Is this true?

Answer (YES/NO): NO